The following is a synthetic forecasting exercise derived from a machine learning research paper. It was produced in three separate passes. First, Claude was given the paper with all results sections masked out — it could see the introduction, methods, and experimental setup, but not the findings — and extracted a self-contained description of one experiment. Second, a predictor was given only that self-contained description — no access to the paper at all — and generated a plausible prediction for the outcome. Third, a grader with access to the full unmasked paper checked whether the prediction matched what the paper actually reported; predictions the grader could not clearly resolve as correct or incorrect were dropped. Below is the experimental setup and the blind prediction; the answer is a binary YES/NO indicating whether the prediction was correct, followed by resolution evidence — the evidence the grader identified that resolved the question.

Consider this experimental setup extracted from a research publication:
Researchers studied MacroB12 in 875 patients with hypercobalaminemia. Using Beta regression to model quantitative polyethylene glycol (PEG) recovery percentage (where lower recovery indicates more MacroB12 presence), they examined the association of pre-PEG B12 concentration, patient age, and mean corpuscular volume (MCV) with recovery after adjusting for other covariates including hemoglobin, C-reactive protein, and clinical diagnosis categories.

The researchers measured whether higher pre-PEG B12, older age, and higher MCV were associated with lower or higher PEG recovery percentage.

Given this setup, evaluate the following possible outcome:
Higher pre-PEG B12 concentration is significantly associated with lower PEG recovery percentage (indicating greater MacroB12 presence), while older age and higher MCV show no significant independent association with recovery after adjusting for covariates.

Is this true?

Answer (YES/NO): NO